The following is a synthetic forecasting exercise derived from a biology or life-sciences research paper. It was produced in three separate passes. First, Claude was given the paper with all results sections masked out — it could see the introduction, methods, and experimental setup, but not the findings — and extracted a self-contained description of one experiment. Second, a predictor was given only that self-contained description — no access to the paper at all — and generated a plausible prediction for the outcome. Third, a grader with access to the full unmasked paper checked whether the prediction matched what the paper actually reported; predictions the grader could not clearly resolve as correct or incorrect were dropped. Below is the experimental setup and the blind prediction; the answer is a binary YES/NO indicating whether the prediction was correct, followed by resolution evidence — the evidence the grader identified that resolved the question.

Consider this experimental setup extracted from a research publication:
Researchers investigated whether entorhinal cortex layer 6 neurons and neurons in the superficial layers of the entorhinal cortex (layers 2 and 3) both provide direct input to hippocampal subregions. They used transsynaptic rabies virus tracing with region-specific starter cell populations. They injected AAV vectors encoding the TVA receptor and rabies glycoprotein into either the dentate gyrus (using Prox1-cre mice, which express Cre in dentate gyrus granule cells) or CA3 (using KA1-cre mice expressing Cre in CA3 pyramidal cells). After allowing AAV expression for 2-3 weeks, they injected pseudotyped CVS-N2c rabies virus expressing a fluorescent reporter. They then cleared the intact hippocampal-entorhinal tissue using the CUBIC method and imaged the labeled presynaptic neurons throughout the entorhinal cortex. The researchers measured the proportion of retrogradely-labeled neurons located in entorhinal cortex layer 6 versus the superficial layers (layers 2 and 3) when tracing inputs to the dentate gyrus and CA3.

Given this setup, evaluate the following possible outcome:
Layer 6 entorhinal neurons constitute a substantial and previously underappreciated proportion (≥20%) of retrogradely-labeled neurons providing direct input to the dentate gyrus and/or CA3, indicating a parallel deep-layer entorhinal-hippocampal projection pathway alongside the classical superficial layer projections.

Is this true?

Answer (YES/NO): NO